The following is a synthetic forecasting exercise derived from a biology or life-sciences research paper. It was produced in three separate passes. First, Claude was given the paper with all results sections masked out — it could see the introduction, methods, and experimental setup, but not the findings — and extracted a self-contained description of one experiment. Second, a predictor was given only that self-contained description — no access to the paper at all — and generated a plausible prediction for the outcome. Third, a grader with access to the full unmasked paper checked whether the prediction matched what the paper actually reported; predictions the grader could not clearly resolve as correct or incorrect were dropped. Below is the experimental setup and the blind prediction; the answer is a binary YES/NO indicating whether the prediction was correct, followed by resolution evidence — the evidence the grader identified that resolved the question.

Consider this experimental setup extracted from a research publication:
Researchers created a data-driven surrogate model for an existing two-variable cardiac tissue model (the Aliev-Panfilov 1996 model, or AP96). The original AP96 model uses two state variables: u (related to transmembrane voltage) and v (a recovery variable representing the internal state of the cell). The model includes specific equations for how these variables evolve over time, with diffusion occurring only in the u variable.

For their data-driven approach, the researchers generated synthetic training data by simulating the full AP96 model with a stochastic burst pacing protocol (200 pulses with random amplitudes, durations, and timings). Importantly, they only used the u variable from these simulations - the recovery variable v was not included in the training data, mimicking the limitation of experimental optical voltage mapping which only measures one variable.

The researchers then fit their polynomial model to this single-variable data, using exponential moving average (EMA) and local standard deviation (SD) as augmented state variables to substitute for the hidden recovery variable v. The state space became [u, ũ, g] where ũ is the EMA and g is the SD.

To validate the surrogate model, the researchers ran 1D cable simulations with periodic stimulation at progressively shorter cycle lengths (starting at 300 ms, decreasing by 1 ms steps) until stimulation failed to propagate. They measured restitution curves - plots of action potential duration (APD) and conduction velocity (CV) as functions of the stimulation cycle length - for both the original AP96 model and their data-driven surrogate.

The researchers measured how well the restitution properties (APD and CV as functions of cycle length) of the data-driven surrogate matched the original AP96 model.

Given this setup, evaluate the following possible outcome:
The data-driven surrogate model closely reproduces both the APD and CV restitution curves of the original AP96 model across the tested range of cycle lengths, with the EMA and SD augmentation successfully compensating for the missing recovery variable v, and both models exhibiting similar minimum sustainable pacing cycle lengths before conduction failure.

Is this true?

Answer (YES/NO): NO